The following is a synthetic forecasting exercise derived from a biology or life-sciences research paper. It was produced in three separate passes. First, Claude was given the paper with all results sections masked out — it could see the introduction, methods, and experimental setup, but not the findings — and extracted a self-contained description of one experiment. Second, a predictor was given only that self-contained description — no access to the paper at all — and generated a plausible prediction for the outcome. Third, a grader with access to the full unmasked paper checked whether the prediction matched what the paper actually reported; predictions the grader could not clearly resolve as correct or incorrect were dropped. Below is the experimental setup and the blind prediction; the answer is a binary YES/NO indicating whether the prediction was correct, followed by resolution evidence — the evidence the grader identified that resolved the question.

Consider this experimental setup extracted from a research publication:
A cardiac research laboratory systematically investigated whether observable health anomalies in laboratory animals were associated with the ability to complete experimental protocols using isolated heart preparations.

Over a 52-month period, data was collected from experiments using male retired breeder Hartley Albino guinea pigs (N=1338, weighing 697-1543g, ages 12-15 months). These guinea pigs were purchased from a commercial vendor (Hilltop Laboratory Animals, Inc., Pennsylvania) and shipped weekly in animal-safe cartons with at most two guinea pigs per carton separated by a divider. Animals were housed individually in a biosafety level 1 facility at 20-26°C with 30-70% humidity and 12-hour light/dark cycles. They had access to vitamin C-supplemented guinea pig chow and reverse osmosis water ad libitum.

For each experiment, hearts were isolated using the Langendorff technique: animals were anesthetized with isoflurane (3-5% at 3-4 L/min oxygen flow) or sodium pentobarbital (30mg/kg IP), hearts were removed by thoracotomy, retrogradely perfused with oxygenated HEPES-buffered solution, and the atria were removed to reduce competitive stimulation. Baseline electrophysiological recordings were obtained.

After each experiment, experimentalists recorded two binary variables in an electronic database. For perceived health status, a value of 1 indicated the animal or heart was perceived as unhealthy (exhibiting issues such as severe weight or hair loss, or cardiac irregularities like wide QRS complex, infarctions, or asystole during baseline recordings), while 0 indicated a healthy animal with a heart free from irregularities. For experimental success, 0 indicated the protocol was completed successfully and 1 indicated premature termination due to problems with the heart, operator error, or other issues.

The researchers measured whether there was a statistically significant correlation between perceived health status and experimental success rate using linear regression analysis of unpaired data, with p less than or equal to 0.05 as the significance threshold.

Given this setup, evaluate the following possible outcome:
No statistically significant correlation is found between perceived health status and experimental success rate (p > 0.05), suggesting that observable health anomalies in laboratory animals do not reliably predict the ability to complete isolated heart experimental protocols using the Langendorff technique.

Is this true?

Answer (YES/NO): YES